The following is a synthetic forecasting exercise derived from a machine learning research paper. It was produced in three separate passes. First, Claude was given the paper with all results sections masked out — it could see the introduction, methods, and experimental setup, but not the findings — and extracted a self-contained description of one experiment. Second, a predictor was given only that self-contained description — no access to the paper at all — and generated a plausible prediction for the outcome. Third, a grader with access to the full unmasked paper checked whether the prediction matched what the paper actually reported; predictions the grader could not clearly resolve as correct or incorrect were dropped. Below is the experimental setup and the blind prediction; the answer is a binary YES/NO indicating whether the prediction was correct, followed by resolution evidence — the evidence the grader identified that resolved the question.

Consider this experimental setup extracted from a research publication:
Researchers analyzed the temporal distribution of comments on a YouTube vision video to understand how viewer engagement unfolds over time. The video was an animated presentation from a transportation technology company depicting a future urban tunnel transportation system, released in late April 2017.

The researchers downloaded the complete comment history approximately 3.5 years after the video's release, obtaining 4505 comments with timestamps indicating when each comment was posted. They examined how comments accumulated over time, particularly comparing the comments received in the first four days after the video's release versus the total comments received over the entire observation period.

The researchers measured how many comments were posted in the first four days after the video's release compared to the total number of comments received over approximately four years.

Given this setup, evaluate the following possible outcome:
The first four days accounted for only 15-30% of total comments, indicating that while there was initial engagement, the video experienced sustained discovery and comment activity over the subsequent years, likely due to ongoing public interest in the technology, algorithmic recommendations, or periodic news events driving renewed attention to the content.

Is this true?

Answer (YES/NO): NO